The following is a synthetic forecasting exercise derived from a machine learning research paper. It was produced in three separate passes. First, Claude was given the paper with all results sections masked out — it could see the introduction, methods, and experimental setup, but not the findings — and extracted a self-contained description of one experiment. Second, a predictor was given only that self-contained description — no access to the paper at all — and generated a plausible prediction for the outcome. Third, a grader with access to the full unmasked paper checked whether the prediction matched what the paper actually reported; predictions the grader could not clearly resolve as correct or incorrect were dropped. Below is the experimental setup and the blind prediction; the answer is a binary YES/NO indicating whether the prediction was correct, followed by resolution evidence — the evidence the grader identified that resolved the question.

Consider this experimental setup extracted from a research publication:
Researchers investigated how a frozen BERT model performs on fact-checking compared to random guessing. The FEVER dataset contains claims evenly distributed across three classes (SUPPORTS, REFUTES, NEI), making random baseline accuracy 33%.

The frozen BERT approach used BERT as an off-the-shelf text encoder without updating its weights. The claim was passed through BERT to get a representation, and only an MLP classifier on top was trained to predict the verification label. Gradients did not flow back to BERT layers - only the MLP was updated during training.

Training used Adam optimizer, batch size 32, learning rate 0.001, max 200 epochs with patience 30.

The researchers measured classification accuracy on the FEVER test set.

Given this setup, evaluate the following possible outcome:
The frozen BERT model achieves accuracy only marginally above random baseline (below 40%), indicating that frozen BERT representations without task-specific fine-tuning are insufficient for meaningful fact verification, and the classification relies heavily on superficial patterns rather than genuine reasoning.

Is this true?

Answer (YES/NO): YES